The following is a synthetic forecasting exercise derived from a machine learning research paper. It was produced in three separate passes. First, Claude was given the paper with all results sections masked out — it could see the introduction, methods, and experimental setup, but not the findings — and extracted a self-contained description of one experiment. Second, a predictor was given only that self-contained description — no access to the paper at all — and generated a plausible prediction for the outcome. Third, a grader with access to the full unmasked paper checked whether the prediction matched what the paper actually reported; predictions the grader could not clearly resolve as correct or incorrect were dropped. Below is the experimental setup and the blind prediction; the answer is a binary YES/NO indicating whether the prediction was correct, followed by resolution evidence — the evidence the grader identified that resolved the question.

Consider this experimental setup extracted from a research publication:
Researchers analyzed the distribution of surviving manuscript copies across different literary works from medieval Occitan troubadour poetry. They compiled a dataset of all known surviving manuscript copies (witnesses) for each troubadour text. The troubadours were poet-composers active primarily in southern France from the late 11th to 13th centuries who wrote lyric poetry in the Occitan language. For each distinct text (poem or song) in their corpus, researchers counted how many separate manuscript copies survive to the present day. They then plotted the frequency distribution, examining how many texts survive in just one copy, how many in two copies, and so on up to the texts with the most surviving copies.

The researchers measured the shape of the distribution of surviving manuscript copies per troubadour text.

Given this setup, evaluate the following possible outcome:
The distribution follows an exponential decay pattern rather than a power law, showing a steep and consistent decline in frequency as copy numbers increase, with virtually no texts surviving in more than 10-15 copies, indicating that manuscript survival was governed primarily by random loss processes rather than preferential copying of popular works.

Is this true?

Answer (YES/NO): NO